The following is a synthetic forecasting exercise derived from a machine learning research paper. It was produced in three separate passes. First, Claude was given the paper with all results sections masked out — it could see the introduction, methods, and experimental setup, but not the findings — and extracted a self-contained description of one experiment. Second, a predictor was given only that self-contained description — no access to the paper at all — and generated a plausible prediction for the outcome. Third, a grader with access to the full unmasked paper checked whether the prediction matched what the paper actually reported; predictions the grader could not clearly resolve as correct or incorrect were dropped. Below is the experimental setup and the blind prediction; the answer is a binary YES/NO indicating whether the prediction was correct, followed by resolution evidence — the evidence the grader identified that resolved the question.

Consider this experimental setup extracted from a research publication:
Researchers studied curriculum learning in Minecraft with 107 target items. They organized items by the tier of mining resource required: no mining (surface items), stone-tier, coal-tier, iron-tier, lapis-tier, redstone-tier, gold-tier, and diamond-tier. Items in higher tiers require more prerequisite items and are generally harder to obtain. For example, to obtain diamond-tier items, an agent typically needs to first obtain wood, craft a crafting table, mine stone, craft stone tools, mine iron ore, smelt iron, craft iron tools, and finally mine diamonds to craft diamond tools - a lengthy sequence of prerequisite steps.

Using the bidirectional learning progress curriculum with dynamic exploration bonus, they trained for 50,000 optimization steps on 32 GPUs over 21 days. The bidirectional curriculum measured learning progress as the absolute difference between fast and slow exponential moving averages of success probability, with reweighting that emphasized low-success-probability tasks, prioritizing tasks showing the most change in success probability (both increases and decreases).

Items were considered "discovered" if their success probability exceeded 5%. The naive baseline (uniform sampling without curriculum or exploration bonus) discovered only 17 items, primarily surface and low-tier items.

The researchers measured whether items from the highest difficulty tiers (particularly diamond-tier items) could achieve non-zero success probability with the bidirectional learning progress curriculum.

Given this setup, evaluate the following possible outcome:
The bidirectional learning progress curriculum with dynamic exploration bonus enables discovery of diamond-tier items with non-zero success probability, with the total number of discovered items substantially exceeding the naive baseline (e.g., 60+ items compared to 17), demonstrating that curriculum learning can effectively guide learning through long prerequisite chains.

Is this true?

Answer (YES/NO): YES